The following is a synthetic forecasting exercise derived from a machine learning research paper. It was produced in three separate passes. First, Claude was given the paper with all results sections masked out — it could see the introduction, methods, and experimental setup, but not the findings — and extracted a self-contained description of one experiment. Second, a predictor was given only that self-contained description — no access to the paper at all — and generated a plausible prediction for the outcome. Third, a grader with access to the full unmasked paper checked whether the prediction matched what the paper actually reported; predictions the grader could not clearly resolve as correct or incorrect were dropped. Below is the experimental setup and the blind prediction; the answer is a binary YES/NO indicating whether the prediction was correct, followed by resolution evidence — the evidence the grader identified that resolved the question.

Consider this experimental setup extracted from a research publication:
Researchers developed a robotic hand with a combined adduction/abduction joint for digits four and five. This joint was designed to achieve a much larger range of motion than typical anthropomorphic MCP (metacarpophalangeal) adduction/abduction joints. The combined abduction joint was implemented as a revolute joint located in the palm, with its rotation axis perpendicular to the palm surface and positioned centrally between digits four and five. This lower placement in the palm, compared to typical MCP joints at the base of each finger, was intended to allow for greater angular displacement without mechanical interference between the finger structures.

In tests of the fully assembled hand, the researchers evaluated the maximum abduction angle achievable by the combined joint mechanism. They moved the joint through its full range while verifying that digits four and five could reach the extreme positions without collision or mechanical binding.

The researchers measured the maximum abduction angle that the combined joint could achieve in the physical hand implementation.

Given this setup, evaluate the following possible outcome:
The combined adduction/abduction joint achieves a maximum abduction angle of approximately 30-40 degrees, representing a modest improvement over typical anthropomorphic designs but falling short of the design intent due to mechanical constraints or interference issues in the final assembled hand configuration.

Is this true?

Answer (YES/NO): NO